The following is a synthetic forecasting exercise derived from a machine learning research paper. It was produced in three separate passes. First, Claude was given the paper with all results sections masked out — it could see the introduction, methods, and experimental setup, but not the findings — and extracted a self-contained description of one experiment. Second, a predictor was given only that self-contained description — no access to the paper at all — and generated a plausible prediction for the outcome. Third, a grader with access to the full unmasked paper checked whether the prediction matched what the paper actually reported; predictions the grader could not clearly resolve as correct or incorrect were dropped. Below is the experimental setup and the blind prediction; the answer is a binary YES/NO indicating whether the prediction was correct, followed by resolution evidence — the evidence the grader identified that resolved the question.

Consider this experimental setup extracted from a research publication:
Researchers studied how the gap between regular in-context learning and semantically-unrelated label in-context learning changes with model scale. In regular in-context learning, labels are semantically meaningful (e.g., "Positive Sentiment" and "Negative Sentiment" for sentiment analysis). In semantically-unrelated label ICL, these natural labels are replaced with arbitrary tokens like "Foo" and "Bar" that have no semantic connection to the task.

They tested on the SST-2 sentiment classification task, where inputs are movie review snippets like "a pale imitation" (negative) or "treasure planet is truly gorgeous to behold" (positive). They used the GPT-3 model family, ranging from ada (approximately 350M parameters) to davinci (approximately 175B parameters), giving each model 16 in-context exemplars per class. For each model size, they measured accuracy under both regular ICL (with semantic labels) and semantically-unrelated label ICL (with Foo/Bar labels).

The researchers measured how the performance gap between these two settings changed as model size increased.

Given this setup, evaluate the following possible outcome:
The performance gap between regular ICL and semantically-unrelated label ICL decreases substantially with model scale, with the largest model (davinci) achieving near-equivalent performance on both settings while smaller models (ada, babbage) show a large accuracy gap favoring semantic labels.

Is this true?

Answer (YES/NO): NO